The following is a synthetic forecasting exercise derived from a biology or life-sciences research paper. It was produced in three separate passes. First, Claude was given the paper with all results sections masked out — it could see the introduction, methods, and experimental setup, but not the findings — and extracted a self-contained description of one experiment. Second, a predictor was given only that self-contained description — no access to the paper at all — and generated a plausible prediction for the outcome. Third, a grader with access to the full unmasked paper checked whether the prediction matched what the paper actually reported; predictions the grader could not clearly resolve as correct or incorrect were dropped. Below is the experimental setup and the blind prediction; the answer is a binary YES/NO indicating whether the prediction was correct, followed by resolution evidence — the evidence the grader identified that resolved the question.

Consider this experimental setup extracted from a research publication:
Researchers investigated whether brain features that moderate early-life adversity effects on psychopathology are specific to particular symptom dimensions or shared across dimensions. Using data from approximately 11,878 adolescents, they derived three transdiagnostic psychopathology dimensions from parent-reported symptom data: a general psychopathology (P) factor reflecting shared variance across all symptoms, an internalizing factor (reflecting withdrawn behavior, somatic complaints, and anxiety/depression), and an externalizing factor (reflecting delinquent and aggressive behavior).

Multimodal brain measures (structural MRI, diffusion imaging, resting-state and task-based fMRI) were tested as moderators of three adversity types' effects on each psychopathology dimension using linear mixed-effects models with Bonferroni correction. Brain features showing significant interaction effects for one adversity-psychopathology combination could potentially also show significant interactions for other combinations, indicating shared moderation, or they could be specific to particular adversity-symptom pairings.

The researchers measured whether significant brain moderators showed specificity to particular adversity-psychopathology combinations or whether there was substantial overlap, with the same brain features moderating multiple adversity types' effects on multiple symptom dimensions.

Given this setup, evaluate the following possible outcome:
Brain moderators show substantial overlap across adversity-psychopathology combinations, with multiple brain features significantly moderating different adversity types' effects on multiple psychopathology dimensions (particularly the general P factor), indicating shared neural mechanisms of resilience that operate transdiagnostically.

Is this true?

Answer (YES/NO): NO